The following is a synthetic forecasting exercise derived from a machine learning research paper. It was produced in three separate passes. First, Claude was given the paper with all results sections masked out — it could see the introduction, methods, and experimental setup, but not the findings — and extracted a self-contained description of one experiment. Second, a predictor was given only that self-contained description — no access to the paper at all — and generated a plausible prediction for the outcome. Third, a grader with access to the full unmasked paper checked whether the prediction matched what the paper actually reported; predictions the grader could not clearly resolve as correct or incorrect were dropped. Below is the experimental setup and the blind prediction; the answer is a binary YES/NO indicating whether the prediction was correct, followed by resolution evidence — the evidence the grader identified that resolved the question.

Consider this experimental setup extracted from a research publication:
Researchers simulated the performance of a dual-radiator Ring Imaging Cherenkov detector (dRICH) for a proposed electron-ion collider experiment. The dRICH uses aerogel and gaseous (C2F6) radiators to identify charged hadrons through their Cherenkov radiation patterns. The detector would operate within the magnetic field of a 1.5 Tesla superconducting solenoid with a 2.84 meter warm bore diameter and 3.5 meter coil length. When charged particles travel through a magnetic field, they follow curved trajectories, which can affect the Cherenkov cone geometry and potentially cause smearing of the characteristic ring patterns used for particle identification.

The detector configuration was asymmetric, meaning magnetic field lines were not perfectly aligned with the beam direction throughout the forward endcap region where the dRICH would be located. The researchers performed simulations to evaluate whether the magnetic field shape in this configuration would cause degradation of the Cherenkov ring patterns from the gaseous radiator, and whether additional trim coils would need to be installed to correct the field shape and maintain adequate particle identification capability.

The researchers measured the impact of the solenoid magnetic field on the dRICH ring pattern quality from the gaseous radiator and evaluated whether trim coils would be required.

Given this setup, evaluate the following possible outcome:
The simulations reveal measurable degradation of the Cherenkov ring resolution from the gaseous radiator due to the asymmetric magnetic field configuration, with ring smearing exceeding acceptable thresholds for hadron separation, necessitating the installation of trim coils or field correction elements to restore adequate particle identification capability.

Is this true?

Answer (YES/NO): NO